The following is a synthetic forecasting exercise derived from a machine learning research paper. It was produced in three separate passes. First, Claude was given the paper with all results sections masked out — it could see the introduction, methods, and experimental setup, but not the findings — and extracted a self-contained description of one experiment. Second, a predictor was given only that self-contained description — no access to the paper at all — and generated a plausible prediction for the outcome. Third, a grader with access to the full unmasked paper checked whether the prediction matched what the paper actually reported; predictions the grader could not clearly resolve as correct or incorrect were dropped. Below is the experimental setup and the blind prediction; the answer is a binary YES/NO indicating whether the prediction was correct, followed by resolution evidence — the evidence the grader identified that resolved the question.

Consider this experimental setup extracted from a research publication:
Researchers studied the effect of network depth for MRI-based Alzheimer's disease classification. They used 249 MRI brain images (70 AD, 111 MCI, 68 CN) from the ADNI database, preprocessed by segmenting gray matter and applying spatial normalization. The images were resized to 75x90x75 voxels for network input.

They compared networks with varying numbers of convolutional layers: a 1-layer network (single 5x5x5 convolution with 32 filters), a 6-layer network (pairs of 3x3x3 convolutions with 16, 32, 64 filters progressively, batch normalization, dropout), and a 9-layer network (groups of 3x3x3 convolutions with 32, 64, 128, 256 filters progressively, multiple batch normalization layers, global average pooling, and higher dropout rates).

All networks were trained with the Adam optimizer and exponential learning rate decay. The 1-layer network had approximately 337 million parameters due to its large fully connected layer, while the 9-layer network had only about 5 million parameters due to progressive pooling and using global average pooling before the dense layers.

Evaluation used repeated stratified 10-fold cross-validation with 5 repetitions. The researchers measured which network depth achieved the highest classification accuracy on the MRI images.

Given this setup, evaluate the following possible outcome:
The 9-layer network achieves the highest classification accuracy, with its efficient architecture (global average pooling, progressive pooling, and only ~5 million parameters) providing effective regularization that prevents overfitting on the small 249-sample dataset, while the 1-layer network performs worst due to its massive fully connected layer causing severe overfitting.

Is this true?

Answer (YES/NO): YES